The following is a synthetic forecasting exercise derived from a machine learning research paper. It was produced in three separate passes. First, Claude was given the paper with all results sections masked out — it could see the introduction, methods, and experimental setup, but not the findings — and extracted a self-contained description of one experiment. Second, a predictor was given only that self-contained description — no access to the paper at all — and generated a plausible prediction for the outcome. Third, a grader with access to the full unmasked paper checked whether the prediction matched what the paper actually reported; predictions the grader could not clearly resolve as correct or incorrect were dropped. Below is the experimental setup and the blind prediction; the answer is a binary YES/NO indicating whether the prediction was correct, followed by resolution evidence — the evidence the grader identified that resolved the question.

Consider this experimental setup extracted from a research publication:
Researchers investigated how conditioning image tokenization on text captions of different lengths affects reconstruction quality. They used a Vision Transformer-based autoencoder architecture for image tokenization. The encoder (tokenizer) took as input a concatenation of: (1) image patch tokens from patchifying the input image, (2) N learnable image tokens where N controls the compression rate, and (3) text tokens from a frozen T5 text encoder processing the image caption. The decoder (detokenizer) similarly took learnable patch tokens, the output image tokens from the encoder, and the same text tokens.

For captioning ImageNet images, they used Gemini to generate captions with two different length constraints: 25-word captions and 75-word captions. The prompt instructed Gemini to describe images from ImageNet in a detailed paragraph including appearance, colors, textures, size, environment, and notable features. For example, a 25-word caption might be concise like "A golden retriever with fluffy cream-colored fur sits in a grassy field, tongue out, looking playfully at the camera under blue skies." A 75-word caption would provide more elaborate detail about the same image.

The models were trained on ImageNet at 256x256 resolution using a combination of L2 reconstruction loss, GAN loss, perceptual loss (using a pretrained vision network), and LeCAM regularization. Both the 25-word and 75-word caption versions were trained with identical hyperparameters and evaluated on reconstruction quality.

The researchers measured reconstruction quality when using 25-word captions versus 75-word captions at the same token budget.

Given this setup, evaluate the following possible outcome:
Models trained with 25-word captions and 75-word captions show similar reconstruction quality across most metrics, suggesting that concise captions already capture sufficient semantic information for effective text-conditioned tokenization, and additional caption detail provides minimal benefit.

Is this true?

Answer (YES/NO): NO